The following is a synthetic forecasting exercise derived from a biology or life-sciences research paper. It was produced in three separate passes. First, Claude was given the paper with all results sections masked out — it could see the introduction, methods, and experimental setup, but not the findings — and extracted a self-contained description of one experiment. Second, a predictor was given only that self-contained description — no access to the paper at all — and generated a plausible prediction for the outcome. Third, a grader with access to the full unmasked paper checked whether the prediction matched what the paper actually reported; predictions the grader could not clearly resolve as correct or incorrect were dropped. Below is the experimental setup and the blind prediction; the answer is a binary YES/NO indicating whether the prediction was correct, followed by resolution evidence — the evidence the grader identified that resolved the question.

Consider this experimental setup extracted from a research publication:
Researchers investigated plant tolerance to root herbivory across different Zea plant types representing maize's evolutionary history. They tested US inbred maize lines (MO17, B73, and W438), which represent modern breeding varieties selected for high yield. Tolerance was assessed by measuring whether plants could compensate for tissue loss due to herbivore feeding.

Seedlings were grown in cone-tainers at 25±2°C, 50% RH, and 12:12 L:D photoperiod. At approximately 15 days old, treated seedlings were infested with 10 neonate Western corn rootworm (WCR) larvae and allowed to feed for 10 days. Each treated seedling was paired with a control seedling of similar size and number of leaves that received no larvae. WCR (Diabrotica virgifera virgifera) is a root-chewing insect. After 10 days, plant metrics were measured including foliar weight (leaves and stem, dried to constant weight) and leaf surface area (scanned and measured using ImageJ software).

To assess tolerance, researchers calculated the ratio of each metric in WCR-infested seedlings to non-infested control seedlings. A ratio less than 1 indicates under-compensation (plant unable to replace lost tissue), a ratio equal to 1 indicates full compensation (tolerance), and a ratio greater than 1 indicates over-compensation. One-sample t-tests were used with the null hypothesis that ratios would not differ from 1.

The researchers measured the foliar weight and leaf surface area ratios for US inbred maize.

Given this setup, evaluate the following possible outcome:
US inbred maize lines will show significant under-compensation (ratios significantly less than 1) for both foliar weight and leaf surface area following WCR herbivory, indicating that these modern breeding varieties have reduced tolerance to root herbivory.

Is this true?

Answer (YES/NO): YES